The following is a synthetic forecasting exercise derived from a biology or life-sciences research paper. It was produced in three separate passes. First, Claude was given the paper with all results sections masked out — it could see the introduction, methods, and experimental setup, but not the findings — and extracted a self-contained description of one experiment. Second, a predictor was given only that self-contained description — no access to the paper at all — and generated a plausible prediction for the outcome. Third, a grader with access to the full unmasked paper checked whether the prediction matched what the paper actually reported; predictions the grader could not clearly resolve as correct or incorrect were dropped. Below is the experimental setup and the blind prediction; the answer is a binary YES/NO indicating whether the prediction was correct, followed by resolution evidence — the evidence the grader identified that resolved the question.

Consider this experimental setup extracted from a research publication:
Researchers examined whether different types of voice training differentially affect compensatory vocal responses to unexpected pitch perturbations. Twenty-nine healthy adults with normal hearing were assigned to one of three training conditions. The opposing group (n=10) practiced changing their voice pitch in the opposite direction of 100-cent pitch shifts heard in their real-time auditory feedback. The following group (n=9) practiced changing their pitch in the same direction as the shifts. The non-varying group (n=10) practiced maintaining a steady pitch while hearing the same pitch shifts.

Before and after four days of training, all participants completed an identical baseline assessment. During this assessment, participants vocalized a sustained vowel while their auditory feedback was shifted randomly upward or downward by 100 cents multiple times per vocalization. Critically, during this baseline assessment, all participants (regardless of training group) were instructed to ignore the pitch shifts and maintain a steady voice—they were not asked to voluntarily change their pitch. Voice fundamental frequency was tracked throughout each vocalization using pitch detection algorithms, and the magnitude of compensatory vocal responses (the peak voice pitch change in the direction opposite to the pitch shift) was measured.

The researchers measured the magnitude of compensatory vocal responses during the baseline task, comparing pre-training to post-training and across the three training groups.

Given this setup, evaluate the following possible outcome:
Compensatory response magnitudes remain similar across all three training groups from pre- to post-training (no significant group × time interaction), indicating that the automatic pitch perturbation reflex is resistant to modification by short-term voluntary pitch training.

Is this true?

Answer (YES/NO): NO